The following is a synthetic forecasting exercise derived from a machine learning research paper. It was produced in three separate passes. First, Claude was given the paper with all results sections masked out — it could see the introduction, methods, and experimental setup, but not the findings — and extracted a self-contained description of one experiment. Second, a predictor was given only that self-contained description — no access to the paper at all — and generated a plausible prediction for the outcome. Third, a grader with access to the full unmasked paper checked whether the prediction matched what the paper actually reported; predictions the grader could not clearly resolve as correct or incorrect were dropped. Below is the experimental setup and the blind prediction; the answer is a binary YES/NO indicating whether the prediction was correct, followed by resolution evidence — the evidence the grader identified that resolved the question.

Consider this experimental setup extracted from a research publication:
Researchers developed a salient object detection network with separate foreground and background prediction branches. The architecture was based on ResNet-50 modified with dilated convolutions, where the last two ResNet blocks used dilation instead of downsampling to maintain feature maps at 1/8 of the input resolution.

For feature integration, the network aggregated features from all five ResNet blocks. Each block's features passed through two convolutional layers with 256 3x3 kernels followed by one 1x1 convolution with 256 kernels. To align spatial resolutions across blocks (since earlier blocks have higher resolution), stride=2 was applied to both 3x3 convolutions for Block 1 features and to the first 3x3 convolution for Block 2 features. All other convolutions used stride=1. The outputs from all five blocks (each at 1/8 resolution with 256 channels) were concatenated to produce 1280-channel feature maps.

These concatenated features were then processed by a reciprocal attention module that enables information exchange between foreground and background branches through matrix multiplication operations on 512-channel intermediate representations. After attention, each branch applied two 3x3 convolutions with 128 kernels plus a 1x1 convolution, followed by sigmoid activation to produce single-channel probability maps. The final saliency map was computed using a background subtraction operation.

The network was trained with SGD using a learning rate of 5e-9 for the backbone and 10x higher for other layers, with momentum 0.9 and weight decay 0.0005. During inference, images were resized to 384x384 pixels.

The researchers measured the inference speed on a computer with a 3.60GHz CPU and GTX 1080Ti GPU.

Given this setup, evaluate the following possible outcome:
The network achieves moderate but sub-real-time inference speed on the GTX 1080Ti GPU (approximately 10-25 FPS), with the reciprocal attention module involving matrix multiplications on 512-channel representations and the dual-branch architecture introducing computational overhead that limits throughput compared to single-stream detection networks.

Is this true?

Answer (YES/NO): YES